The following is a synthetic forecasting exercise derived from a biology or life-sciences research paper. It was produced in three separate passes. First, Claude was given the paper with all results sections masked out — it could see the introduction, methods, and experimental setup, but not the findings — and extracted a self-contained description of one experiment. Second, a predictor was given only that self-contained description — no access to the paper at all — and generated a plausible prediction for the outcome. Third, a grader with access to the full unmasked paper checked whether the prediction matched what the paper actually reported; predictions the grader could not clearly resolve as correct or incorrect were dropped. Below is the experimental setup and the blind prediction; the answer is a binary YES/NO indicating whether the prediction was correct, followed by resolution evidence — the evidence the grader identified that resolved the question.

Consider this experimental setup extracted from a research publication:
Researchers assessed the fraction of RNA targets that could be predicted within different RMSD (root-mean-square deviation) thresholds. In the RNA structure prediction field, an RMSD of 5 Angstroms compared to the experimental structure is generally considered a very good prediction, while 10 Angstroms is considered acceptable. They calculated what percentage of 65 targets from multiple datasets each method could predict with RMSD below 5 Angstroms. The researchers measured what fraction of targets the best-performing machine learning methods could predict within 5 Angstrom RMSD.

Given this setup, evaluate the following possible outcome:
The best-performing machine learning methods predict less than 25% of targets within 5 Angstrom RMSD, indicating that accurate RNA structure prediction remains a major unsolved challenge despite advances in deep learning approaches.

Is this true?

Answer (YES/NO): NO